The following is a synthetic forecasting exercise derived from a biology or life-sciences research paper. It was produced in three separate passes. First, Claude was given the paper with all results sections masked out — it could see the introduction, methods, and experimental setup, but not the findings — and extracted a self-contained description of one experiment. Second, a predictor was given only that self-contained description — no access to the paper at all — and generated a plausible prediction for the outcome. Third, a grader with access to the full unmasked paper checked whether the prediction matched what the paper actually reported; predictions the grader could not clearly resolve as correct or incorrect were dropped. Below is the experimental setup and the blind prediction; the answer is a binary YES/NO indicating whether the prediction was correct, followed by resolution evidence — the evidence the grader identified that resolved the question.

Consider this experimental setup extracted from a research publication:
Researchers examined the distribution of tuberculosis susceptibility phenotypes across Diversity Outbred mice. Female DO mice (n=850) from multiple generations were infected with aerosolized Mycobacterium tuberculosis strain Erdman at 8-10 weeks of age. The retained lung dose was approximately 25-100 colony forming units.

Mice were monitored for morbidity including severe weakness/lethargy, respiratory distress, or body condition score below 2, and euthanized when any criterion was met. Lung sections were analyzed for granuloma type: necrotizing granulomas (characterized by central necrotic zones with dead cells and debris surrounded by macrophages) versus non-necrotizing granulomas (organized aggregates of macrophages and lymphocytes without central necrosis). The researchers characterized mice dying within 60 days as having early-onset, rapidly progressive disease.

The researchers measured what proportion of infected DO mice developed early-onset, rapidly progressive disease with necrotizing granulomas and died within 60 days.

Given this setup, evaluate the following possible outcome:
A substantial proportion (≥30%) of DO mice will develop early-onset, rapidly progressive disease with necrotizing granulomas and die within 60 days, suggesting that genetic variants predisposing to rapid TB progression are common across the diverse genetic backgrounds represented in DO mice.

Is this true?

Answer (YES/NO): YES